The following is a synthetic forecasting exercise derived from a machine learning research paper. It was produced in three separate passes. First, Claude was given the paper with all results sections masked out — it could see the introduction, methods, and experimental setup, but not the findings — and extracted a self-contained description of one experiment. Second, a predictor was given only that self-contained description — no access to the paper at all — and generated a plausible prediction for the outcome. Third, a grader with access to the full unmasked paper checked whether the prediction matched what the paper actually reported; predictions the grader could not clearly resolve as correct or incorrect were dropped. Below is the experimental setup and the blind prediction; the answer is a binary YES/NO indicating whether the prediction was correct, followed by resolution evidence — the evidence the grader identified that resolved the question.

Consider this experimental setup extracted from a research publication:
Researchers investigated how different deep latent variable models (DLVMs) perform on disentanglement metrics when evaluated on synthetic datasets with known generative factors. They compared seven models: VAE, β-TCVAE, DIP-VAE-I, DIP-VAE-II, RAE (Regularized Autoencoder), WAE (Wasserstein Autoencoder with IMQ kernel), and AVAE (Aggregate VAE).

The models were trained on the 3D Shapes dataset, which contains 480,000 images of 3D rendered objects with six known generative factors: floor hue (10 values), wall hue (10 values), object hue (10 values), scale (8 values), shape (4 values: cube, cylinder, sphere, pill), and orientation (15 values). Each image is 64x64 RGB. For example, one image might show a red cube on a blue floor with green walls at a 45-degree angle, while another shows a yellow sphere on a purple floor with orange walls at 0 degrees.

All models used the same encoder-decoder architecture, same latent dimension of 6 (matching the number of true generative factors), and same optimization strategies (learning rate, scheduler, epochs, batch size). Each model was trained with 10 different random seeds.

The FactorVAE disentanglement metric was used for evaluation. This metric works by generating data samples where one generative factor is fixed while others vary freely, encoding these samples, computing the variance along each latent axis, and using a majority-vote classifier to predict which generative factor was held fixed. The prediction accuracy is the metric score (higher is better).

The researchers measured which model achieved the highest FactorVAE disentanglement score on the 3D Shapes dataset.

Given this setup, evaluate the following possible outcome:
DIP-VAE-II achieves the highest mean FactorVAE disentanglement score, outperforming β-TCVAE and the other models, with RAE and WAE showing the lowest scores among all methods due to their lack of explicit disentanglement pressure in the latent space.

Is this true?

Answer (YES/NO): NO